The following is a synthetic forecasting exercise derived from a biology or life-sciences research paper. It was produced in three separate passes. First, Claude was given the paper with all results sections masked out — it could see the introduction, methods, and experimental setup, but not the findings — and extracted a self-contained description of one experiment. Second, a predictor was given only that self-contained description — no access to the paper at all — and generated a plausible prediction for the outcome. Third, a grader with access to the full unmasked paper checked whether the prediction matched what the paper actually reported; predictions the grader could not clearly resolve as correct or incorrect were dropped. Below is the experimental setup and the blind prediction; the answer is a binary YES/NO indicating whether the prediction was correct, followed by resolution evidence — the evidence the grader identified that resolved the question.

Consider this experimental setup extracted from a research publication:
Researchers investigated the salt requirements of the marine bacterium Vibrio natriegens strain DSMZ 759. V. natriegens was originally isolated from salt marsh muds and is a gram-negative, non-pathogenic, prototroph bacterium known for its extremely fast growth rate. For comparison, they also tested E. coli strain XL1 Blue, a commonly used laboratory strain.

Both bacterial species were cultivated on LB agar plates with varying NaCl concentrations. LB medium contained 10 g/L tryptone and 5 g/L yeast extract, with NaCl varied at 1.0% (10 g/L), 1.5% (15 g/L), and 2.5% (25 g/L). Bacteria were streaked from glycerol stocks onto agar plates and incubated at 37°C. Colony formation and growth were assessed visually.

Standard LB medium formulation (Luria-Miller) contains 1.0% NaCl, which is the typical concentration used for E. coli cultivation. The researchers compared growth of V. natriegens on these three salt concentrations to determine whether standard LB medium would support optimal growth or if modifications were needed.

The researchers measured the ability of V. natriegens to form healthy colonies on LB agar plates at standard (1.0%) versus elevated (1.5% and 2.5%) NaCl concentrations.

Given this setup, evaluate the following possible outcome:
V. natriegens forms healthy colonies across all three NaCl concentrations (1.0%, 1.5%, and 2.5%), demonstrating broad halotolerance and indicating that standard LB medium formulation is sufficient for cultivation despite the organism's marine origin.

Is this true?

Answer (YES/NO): NO